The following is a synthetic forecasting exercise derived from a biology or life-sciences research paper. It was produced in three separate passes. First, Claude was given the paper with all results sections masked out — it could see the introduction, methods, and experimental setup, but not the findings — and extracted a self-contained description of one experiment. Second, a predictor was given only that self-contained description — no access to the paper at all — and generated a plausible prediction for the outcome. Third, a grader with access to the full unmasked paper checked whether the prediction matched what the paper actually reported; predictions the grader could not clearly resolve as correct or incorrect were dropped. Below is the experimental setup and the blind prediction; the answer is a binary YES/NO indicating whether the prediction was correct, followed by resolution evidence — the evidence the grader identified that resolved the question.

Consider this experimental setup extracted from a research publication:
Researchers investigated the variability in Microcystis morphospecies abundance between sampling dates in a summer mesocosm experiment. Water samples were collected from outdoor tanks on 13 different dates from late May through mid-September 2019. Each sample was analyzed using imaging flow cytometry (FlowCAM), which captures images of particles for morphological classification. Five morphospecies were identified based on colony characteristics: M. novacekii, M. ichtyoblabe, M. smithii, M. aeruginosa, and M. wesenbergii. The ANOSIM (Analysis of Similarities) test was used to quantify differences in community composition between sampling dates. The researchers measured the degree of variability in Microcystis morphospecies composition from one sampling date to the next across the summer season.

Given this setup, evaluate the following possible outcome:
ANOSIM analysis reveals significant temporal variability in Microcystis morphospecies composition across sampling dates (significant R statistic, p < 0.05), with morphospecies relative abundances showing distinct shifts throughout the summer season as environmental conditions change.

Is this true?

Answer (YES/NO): YES